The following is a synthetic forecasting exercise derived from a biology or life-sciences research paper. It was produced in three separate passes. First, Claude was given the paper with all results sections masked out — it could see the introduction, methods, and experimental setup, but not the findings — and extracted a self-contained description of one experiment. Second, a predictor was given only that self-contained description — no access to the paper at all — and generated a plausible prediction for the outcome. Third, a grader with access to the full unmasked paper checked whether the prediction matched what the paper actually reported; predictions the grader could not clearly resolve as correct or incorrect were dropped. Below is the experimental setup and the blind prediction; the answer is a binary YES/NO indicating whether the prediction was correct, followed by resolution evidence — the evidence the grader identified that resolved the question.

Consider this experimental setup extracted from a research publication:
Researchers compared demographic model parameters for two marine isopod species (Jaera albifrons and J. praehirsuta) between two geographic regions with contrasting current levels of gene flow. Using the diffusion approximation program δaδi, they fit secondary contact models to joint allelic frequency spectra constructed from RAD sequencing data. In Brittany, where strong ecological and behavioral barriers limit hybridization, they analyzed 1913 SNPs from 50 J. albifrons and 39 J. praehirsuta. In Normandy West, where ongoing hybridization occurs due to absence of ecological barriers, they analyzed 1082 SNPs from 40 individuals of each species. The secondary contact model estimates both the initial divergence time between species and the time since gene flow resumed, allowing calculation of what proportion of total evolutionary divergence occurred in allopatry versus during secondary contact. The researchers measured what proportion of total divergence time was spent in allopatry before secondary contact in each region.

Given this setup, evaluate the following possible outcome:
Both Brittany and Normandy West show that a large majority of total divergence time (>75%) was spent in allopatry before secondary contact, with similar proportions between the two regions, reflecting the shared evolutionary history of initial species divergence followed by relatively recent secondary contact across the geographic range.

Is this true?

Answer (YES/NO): YES